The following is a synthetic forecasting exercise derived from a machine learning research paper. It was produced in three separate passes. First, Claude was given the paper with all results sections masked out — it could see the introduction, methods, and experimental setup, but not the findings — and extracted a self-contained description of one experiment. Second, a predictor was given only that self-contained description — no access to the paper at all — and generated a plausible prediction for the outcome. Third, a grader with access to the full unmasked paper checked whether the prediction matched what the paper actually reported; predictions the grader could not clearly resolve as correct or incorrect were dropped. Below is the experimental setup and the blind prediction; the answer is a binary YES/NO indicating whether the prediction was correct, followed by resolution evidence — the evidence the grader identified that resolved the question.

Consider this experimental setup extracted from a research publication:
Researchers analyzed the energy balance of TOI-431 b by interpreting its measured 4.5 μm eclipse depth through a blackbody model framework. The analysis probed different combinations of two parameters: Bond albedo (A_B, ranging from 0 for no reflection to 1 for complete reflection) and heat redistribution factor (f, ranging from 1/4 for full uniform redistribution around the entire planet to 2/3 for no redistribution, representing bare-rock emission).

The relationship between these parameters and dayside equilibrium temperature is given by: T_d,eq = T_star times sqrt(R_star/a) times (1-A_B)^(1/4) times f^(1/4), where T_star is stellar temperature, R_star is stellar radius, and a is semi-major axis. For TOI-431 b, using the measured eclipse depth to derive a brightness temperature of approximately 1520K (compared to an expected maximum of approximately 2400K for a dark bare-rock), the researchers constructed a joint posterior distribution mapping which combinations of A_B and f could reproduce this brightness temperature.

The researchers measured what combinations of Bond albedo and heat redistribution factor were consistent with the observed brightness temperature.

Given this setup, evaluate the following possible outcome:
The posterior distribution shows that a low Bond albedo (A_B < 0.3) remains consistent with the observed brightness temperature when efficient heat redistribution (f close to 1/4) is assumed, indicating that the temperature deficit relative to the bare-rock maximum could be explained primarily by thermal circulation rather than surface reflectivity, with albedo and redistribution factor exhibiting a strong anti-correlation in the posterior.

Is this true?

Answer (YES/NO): NO